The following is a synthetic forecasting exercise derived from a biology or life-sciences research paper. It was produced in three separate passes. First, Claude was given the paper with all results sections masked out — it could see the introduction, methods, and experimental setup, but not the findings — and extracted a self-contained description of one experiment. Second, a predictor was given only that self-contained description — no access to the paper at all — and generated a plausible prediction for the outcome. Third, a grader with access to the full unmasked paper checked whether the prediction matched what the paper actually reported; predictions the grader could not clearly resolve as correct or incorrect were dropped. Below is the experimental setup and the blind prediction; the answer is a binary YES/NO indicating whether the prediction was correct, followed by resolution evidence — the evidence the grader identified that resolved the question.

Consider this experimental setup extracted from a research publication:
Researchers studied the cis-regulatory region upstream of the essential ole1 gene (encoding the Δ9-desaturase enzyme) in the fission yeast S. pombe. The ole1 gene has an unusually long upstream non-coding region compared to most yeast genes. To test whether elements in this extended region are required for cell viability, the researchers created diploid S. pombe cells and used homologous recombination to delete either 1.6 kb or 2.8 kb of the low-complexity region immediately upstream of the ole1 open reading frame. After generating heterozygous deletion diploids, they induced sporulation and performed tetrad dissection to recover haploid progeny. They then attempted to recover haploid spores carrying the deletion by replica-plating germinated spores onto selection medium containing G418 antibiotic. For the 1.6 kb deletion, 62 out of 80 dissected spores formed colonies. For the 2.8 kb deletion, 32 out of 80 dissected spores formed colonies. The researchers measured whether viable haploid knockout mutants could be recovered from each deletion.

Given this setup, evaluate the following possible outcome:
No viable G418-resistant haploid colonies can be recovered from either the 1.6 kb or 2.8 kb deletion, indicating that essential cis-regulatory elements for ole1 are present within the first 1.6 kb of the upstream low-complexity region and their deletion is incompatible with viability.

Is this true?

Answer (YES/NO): NO